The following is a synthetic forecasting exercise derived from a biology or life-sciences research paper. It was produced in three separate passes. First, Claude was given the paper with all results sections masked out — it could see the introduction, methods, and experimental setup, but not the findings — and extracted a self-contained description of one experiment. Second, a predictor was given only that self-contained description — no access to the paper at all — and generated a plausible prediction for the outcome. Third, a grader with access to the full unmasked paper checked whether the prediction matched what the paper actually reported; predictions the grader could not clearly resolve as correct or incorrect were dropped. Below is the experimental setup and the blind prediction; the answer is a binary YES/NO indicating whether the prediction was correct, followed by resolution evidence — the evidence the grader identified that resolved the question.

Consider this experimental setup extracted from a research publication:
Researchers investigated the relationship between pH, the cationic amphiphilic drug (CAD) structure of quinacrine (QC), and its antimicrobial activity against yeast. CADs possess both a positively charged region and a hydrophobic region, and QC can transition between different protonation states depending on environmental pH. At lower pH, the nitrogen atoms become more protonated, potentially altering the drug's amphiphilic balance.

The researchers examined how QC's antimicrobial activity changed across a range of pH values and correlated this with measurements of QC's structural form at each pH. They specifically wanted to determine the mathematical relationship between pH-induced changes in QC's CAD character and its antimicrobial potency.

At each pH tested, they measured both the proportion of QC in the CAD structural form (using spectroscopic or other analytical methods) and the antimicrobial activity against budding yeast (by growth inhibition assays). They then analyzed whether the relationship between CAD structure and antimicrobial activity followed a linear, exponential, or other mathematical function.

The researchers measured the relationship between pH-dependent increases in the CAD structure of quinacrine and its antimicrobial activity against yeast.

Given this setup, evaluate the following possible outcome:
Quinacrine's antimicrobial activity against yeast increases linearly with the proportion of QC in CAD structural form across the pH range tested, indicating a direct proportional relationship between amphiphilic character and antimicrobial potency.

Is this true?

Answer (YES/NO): NO